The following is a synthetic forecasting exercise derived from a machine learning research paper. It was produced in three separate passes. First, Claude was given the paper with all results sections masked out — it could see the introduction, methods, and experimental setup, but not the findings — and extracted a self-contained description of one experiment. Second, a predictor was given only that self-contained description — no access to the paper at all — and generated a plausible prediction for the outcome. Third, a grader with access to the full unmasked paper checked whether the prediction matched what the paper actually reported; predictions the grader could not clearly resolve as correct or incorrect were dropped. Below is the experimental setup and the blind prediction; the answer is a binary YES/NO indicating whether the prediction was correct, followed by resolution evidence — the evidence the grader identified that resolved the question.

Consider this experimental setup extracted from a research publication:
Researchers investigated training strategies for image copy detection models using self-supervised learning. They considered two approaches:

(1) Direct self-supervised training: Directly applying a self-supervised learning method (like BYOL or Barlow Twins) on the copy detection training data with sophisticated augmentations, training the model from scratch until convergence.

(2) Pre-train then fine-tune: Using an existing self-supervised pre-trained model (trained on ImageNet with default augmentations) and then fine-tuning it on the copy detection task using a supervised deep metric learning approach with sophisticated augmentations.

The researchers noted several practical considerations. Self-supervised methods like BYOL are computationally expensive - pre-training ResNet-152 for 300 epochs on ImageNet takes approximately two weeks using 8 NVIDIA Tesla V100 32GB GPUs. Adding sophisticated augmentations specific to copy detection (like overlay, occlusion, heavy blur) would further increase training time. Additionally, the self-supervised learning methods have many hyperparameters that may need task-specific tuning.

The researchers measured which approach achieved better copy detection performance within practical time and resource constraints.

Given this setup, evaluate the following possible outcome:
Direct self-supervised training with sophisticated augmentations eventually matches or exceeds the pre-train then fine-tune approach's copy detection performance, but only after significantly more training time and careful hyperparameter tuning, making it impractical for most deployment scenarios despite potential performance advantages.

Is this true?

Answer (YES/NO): NO